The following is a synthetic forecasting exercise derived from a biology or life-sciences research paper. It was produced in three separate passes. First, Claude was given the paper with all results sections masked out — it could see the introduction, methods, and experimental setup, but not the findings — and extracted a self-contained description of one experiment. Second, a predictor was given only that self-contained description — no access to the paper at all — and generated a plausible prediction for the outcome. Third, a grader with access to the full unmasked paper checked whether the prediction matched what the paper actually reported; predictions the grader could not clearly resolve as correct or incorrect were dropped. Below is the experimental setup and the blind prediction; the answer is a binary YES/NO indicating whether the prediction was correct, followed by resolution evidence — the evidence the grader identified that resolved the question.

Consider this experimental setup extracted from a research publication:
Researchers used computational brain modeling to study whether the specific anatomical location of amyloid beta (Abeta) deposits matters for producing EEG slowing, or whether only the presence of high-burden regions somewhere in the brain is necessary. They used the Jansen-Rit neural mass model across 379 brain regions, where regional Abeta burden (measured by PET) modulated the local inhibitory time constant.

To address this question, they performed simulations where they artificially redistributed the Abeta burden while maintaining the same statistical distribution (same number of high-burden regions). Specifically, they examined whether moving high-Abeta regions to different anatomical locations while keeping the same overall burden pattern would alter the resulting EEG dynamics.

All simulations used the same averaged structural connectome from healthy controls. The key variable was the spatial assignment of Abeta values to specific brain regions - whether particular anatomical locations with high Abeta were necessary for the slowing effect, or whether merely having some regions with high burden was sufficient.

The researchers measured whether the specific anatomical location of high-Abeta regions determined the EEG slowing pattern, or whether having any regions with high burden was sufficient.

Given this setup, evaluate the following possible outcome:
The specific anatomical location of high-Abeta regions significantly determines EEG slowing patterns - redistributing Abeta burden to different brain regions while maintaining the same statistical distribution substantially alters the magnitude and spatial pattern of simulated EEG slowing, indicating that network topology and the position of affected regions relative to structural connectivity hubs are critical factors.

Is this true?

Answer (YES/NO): NO